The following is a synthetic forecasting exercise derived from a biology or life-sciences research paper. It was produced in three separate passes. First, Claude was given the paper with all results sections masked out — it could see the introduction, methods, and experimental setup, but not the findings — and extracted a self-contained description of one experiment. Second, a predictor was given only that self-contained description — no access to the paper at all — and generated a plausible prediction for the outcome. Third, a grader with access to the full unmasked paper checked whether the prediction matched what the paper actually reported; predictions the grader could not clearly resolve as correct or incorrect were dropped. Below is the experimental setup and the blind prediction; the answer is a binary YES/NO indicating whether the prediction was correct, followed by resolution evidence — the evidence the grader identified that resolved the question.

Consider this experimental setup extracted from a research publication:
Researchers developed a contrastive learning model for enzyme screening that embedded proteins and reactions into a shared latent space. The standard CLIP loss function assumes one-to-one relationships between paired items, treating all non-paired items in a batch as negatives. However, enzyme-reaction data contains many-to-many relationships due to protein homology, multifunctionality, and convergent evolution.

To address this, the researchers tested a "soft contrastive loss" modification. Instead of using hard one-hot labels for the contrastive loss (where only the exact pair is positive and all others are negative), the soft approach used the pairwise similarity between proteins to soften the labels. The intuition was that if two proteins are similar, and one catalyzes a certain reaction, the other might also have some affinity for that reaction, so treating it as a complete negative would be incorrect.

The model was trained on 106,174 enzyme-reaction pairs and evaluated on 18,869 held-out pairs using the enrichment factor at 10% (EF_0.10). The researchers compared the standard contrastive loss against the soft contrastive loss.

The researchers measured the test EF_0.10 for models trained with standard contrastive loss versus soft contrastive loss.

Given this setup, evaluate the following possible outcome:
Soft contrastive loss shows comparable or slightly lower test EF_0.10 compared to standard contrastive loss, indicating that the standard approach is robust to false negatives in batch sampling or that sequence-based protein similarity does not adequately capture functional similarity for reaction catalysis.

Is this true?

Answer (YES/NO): YES